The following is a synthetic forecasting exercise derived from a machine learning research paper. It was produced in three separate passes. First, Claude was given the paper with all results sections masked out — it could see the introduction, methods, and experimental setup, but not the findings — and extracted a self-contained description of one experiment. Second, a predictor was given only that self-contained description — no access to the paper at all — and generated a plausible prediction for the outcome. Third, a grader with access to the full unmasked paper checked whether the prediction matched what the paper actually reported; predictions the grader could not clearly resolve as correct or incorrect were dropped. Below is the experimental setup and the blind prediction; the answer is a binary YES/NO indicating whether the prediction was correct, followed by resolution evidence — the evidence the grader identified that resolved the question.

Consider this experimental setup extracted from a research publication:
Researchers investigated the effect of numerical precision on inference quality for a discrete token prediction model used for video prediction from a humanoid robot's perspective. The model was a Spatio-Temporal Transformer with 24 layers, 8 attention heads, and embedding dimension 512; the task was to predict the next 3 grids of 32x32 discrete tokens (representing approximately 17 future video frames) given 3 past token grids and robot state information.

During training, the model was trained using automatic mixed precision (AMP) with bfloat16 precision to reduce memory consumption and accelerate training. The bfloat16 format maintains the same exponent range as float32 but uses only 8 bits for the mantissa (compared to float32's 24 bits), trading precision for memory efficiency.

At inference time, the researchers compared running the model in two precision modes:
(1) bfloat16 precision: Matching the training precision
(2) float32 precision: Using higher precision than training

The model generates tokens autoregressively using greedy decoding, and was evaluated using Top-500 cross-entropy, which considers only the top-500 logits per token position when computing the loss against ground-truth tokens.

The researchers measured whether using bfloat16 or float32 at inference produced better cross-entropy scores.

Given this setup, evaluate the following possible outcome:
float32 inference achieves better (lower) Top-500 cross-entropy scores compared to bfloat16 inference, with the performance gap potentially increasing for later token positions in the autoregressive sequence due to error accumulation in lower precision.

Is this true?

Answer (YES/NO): YES